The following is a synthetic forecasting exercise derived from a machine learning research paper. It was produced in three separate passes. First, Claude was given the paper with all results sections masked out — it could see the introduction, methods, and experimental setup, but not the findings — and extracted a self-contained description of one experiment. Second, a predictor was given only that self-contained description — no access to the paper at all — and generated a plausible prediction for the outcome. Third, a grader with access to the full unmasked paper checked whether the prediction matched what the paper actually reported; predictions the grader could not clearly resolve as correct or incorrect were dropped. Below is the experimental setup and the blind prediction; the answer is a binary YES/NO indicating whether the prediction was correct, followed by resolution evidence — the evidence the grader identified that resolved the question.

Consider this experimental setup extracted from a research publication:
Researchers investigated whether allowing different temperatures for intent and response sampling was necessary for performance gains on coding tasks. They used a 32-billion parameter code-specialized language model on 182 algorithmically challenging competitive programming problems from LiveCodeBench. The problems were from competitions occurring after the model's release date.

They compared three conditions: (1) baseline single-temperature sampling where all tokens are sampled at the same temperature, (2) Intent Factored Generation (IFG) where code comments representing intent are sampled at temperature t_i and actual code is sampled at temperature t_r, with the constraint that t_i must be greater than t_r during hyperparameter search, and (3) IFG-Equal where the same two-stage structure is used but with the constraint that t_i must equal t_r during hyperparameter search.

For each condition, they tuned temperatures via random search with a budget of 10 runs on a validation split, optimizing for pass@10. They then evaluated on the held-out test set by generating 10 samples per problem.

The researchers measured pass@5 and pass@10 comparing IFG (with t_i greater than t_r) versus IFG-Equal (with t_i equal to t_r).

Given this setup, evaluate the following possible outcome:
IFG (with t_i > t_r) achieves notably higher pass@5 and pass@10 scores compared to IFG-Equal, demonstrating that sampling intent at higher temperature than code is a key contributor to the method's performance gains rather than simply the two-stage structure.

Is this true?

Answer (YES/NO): YES